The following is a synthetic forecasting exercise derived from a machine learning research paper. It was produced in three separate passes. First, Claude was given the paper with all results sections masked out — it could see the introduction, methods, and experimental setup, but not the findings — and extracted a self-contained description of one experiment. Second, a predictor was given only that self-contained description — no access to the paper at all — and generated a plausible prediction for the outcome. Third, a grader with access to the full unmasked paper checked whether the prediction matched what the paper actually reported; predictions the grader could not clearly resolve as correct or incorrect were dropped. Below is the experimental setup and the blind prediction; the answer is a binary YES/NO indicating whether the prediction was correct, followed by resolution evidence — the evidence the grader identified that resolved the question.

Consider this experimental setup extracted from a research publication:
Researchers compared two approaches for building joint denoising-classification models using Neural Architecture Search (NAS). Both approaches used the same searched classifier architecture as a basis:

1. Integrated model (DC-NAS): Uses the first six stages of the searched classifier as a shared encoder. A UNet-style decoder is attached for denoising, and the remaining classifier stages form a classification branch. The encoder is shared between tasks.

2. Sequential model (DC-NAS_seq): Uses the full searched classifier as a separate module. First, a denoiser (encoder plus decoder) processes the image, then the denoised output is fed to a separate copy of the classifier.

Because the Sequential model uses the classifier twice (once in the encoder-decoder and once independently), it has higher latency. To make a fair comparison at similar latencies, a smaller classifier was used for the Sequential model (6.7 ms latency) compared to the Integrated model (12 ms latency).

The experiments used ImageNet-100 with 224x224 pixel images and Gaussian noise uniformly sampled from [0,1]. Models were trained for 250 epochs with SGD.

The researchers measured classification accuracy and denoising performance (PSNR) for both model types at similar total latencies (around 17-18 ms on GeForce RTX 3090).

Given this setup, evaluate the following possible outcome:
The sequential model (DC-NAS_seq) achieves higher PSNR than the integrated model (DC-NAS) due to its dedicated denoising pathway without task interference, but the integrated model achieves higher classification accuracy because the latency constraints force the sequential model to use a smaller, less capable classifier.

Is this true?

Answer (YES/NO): NO